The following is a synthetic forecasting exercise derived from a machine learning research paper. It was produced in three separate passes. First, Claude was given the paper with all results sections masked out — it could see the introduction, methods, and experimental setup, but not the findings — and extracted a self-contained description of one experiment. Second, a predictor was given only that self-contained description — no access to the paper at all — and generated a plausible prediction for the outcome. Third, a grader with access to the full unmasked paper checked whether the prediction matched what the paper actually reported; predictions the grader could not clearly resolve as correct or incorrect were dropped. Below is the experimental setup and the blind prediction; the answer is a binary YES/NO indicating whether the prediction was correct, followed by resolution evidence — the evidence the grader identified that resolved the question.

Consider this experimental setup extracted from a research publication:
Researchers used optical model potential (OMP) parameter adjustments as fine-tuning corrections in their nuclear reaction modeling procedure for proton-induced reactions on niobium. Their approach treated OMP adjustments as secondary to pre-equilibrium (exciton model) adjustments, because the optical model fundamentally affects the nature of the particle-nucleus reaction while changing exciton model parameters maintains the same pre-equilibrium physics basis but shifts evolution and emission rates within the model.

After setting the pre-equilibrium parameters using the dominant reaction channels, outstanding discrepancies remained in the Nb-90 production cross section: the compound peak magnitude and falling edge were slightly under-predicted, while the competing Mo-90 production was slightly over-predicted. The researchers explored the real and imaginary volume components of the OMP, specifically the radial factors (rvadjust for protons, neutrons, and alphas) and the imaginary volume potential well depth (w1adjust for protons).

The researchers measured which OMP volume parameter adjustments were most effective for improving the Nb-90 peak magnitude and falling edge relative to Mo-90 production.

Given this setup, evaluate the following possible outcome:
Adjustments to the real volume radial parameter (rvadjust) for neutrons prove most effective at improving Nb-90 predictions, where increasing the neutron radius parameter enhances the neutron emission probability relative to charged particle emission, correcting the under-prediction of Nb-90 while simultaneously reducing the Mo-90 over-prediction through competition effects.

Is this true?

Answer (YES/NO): NO